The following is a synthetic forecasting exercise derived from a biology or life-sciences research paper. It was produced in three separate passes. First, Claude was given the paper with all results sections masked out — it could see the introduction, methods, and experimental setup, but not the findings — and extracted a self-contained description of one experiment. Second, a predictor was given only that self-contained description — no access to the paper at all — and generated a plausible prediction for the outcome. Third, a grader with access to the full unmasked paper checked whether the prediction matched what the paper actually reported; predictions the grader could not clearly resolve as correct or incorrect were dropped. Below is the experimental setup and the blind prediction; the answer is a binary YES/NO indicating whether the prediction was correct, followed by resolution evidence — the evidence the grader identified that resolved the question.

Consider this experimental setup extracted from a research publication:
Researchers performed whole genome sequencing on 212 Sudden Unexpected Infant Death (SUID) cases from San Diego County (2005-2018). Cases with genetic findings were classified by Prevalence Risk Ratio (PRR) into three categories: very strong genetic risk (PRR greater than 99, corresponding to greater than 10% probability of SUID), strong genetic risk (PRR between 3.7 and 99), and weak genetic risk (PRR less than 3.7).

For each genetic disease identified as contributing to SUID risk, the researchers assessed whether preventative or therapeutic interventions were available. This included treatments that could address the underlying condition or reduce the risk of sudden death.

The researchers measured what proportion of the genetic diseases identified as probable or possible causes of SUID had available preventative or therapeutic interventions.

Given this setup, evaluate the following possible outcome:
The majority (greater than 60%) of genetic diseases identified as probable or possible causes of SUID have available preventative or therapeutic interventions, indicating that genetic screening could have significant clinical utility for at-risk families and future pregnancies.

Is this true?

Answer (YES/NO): YES